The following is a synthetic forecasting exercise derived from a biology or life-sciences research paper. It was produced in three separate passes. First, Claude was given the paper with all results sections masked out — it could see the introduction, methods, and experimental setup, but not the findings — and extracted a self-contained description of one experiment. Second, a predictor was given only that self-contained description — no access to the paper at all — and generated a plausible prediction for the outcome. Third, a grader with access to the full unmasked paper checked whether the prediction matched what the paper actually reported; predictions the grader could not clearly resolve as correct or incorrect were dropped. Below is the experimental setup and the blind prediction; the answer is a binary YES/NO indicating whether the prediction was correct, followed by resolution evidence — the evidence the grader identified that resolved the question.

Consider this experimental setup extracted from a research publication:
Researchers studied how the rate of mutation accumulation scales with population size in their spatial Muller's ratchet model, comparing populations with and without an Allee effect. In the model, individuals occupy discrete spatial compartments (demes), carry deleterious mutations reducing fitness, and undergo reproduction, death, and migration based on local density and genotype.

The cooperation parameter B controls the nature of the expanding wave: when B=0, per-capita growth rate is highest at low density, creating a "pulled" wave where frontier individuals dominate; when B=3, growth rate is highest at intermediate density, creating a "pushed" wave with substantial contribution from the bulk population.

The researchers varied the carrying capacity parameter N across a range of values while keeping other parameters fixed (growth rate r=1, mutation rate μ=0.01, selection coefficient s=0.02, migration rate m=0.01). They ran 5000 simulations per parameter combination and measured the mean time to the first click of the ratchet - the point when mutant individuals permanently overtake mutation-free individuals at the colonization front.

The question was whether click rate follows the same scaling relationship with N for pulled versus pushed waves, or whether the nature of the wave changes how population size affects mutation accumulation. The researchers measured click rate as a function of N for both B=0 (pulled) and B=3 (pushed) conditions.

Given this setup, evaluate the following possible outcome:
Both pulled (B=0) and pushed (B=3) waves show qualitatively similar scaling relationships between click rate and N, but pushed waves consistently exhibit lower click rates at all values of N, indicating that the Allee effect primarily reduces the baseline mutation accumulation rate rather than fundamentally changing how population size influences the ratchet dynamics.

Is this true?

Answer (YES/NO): NO